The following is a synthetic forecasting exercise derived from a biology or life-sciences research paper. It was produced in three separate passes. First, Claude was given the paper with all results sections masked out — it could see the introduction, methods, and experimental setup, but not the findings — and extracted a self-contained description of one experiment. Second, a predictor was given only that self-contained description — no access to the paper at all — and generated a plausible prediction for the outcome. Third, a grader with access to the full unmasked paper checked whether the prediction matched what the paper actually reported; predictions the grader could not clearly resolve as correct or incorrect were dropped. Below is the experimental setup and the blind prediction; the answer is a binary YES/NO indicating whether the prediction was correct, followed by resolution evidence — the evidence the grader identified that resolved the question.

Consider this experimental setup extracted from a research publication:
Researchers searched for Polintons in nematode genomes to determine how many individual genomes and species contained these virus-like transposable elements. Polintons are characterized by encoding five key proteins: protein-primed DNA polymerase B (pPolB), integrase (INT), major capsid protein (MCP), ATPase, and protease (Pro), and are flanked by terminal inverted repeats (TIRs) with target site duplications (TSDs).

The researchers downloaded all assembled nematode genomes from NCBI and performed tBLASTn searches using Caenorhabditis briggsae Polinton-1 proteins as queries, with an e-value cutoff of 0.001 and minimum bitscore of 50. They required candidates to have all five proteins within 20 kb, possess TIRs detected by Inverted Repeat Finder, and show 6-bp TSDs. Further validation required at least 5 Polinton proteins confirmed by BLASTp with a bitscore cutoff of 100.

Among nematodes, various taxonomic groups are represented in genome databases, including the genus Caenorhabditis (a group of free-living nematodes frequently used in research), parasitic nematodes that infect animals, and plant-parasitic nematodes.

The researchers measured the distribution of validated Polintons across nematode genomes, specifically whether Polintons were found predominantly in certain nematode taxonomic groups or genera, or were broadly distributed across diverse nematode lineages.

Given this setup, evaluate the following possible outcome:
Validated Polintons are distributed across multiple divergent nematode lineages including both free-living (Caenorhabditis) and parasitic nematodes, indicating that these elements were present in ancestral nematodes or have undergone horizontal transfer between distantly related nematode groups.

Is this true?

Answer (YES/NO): NO